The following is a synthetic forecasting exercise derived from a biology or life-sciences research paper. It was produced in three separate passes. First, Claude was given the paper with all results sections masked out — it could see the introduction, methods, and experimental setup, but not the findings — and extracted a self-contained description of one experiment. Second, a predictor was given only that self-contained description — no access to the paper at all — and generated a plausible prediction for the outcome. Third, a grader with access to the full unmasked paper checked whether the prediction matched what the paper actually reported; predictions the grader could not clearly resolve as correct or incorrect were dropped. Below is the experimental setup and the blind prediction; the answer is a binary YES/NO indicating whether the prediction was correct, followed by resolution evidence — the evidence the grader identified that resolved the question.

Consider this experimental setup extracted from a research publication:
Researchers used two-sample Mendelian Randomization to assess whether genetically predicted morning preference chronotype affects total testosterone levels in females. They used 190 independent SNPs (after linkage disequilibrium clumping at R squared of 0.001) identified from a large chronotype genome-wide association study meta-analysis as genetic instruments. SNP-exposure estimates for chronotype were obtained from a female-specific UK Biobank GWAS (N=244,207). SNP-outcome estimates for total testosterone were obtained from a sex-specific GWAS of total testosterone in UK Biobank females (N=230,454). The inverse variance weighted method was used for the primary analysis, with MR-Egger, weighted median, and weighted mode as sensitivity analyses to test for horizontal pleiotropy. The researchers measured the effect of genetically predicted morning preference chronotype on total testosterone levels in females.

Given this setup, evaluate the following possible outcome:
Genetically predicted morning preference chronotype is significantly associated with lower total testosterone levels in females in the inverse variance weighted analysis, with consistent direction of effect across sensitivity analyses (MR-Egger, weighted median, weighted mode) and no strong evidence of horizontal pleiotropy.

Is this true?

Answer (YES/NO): YES